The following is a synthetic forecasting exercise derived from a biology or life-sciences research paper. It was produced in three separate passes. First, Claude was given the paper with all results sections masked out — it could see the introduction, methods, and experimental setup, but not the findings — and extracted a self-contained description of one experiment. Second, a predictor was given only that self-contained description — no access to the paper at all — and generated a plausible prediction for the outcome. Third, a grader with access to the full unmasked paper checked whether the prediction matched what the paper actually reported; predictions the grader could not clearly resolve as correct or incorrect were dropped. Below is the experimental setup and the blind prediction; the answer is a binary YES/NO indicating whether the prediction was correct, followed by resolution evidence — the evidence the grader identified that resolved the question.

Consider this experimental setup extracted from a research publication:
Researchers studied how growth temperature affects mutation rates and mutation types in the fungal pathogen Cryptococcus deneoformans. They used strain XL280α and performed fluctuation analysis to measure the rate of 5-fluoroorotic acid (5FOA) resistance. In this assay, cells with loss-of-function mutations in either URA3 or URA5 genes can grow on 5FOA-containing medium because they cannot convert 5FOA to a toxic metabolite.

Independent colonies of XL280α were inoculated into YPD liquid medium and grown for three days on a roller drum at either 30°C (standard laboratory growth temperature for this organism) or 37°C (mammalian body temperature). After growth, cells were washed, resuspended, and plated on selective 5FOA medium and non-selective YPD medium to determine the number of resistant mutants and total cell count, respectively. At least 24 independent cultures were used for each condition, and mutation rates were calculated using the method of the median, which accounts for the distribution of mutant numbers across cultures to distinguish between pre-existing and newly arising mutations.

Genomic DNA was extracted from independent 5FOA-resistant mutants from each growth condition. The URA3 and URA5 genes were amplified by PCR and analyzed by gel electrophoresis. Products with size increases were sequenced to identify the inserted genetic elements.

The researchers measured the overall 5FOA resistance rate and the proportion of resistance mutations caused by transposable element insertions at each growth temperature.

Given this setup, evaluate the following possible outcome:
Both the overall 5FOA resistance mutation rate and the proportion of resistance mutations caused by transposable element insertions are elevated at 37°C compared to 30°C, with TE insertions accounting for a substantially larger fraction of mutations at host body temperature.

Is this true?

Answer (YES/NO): YES